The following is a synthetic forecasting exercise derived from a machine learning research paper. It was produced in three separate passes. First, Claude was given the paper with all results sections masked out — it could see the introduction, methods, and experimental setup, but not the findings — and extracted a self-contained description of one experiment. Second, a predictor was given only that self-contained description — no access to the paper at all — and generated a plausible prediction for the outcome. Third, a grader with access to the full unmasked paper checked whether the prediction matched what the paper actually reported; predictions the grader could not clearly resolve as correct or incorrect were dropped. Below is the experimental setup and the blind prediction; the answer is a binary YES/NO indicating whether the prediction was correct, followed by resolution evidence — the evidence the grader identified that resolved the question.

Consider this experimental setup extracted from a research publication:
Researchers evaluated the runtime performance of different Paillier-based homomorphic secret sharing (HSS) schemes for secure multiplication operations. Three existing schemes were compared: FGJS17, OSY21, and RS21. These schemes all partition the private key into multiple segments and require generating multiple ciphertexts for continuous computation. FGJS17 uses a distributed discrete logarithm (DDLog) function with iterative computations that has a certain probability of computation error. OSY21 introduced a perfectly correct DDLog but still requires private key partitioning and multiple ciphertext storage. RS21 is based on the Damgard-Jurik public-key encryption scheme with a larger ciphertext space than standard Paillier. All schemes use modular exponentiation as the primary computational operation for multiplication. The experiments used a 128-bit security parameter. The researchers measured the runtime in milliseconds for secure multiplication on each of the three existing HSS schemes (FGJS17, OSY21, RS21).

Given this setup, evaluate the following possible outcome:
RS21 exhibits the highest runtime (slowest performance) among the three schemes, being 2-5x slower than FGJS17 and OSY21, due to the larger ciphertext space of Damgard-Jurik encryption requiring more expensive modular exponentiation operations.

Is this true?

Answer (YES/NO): NO